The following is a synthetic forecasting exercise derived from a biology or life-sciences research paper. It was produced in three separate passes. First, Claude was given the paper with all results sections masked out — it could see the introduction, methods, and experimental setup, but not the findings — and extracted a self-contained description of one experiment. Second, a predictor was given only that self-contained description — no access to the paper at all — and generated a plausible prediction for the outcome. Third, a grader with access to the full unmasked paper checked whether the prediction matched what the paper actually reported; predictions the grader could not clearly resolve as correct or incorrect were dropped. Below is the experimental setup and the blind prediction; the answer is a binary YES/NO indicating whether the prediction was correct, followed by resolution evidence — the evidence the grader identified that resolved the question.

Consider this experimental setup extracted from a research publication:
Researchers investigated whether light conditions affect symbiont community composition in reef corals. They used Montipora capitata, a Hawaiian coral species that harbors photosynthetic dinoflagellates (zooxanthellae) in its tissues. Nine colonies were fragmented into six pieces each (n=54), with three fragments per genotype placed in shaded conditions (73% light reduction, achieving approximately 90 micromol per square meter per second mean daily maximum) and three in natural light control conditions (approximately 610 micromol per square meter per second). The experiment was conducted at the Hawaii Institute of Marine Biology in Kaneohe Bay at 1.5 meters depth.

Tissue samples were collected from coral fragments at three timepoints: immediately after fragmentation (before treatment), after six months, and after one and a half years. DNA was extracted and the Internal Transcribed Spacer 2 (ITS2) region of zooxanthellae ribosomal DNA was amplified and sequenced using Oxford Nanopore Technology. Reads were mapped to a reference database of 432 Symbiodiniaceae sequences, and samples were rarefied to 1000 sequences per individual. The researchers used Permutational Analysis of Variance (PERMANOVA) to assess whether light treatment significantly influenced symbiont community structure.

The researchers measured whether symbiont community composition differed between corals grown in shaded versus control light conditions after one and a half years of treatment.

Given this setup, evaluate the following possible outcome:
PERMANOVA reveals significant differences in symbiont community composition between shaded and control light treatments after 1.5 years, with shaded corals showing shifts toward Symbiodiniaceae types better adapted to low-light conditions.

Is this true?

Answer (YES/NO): NO